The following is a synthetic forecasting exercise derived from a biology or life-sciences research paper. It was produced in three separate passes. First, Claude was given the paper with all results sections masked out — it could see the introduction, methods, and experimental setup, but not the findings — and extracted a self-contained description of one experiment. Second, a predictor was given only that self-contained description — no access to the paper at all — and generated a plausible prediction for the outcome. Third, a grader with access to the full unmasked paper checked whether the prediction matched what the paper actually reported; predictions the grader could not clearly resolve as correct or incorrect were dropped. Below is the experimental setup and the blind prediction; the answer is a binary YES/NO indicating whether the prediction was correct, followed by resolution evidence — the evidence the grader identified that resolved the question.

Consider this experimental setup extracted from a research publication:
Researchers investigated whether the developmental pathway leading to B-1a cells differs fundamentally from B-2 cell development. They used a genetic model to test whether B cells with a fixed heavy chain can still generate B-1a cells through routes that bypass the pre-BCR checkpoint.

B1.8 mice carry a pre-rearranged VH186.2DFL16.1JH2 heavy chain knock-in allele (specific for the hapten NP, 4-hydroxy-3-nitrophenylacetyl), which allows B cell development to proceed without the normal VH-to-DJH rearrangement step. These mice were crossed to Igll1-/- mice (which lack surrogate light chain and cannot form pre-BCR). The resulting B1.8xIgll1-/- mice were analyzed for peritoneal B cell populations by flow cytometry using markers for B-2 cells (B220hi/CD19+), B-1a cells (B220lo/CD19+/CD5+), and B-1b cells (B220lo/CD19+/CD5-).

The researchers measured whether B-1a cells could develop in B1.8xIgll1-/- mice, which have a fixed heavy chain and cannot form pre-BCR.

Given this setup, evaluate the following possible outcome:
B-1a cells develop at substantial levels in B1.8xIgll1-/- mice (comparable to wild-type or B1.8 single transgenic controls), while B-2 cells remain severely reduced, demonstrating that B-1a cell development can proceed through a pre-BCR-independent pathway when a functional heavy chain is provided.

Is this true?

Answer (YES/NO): NO